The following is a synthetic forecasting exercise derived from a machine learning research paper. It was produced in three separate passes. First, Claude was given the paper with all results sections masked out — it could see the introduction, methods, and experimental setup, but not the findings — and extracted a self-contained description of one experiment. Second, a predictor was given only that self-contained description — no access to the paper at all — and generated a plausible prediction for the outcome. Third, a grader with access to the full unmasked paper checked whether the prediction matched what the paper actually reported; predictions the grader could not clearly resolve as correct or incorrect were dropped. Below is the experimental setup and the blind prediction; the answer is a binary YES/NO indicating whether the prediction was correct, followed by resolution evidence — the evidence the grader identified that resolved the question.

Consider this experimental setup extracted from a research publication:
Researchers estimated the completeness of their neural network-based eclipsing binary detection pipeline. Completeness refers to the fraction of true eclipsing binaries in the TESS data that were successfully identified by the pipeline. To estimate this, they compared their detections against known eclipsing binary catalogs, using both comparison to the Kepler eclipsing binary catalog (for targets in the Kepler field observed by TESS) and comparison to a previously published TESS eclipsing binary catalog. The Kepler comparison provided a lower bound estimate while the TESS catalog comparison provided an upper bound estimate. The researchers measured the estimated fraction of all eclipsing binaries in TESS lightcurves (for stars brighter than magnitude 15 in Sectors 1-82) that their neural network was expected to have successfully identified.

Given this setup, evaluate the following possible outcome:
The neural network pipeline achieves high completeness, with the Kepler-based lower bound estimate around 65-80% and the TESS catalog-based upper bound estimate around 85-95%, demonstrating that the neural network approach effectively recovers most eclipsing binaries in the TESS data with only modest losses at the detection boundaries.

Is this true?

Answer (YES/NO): NO